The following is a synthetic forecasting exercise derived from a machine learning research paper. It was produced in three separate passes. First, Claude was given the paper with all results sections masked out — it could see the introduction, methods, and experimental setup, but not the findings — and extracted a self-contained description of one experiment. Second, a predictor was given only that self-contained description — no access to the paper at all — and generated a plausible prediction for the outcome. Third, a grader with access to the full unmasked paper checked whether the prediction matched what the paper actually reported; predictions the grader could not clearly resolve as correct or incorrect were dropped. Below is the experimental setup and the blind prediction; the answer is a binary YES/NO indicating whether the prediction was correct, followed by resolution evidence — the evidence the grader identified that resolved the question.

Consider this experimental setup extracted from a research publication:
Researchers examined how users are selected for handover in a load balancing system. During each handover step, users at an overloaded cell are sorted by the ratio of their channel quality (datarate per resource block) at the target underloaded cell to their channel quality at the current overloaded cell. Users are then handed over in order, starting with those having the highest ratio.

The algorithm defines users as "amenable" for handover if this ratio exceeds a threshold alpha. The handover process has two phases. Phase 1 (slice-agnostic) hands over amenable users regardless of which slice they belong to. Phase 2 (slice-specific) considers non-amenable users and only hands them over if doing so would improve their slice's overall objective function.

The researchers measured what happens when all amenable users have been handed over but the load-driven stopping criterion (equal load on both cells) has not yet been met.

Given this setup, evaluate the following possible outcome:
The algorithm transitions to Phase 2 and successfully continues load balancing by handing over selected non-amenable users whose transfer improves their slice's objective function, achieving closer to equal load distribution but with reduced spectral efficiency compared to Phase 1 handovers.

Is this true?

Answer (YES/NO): YES